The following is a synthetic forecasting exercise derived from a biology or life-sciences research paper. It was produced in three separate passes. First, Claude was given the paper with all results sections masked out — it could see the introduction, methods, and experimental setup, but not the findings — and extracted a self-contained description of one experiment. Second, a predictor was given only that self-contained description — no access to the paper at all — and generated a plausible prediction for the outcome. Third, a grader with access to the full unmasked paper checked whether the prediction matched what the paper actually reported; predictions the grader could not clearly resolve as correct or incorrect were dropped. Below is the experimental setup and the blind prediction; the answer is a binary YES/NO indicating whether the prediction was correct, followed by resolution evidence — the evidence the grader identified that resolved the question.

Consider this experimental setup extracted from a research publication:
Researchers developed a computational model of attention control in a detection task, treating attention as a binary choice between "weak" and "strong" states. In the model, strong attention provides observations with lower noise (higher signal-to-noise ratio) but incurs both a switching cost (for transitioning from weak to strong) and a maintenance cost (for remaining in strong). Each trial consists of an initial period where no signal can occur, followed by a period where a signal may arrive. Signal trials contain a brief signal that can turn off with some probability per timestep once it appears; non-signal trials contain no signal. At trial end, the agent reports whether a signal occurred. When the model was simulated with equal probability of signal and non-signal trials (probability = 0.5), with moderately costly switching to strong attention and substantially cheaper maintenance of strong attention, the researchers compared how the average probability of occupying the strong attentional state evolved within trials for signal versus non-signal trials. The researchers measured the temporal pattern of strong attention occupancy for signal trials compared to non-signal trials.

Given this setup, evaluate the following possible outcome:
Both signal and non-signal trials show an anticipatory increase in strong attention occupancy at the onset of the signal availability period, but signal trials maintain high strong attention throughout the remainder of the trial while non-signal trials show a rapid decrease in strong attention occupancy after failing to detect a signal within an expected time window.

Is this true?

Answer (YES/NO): NO